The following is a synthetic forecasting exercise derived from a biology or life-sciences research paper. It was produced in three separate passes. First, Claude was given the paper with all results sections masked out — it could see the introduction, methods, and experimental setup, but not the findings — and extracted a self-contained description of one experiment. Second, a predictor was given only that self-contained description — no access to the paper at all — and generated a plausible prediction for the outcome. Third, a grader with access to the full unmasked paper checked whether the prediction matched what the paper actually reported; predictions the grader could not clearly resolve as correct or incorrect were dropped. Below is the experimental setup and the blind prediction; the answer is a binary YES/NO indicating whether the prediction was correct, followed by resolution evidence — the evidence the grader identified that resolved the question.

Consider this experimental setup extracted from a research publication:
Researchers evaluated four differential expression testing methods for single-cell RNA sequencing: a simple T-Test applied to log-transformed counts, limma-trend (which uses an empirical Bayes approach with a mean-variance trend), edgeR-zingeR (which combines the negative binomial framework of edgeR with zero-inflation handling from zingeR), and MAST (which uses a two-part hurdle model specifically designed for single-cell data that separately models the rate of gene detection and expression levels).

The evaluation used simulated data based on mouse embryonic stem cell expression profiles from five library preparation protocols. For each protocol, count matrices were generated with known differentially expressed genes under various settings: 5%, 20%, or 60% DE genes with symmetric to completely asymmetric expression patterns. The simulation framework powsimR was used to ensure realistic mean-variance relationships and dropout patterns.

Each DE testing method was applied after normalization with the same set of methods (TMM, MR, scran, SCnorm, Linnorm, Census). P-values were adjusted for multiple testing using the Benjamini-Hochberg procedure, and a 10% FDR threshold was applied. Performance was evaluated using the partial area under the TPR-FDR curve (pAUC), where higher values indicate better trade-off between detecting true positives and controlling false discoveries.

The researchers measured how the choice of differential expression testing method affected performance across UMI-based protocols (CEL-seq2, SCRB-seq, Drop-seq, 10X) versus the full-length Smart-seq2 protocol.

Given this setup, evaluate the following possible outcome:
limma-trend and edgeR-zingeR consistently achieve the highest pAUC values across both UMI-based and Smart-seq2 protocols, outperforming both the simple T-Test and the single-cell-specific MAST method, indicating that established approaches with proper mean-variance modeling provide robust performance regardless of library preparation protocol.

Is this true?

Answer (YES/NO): NO